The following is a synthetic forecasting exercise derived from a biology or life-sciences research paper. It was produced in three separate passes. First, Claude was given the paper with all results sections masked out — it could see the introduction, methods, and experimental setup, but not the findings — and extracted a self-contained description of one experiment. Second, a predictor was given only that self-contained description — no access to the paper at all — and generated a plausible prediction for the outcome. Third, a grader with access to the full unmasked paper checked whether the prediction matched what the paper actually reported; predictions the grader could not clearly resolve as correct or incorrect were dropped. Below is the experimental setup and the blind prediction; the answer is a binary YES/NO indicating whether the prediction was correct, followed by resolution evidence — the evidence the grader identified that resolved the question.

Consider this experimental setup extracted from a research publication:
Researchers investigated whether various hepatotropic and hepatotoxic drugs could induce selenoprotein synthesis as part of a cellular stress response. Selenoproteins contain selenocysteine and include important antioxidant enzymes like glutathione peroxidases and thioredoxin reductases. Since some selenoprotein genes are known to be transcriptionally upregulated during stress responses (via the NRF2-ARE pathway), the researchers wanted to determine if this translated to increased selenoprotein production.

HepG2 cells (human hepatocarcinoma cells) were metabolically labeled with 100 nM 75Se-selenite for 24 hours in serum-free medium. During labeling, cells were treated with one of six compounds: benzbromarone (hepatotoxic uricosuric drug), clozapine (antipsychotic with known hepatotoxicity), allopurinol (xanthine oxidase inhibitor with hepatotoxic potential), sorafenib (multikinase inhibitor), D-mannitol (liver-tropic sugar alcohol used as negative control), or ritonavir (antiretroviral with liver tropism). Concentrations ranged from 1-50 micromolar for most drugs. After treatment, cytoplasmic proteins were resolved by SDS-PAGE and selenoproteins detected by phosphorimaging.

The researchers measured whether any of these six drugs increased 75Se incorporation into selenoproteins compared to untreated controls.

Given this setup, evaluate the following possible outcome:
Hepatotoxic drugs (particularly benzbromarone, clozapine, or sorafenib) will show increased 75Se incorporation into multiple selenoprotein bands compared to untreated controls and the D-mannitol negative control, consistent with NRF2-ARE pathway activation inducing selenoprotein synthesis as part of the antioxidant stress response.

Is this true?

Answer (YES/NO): NO